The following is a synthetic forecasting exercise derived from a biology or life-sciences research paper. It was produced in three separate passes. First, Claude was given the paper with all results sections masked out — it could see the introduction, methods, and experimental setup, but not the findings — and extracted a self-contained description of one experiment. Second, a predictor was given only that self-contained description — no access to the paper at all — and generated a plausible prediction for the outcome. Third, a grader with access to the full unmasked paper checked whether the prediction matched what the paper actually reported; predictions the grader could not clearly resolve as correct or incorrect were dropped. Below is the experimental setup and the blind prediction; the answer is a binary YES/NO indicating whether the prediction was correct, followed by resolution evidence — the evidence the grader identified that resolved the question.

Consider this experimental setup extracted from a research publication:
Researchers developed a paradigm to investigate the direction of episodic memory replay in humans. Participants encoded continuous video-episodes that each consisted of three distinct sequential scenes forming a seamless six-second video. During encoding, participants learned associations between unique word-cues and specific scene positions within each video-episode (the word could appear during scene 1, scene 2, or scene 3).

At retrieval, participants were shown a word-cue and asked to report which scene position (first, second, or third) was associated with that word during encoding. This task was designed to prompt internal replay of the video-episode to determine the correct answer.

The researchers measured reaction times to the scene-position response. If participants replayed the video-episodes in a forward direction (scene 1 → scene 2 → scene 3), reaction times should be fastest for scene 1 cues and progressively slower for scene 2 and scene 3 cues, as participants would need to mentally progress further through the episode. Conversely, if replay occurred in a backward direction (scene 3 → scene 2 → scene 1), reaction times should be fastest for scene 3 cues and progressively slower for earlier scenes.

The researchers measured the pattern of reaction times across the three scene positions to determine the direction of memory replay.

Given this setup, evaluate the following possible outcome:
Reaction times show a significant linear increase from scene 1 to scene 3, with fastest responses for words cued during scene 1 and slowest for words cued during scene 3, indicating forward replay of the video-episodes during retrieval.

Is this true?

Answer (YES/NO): YES